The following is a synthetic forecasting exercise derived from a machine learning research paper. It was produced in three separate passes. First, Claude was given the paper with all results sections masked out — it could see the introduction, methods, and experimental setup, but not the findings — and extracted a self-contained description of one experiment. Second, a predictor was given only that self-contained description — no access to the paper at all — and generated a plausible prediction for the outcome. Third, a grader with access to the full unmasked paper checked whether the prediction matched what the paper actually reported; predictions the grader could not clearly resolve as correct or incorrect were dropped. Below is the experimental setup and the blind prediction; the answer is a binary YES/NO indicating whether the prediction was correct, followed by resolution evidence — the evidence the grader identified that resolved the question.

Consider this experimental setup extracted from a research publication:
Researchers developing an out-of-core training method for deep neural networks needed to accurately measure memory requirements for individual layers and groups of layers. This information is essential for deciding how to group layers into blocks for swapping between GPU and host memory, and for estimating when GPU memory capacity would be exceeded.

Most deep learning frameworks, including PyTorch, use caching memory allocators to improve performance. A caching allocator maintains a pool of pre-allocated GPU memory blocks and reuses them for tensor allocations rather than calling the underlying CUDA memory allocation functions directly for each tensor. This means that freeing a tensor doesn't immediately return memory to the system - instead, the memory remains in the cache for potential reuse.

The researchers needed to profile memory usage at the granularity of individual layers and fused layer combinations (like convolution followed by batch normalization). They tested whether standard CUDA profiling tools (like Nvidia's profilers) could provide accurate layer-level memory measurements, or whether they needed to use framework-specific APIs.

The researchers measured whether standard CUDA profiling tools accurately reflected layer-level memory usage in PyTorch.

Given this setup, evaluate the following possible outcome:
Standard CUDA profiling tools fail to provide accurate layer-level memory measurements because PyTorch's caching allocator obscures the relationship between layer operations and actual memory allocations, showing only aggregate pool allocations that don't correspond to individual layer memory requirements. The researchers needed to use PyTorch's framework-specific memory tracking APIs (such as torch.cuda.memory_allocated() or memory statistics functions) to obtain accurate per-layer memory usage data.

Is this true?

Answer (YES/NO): YES